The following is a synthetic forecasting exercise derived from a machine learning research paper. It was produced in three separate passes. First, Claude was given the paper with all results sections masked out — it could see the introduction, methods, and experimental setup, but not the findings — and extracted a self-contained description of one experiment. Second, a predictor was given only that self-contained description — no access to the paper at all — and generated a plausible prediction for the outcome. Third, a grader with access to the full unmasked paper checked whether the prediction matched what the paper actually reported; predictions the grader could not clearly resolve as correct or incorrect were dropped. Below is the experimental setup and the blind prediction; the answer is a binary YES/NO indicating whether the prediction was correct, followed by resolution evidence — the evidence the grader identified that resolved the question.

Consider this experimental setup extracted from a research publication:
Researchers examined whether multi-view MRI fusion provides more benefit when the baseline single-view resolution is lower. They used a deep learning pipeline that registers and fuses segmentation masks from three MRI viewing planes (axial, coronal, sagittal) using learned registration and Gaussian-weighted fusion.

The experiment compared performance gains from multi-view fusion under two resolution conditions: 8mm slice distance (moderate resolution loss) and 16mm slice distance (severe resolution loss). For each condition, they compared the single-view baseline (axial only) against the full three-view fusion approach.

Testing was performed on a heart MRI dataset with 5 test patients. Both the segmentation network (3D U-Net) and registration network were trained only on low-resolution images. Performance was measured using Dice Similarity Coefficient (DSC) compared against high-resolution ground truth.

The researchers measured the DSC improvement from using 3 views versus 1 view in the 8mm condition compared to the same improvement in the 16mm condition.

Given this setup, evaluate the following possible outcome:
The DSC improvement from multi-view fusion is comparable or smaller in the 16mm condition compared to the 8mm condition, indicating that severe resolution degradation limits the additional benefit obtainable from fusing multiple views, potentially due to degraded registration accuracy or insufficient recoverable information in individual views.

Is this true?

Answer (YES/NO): NO